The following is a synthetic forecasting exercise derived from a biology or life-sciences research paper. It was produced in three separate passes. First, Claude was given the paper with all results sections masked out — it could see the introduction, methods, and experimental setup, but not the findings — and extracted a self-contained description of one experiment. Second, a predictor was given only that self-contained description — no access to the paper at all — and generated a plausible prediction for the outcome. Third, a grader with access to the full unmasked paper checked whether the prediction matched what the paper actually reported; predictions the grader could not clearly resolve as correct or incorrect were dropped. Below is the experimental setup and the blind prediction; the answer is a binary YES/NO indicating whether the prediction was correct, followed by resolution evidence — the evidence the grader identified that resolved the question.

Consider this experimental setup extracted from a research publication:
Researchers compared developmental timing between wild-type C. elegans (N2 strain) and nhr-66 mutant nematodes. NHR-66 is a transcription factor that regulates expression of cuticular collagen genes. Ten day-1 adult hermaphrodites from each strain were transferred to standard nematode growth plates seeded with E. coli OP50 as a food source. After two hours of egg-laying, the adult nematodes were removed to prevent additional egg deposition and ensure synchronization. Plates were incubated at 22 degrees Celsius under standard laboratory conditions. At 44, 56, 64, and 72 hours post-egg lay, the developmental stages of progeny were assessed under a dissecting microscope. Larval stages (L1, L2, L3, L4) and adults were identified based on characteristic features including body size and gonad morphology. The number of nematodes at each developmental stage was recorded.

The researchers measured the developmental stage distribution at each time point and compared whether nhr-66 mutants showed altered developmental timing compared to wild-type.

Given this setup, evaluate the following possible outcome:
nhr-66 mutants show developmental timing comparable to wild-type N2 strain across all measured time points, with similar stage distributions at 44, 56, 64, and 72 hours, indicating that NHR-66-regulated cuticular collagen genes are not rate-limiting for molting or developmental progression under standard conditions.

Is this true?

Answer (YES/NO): YES